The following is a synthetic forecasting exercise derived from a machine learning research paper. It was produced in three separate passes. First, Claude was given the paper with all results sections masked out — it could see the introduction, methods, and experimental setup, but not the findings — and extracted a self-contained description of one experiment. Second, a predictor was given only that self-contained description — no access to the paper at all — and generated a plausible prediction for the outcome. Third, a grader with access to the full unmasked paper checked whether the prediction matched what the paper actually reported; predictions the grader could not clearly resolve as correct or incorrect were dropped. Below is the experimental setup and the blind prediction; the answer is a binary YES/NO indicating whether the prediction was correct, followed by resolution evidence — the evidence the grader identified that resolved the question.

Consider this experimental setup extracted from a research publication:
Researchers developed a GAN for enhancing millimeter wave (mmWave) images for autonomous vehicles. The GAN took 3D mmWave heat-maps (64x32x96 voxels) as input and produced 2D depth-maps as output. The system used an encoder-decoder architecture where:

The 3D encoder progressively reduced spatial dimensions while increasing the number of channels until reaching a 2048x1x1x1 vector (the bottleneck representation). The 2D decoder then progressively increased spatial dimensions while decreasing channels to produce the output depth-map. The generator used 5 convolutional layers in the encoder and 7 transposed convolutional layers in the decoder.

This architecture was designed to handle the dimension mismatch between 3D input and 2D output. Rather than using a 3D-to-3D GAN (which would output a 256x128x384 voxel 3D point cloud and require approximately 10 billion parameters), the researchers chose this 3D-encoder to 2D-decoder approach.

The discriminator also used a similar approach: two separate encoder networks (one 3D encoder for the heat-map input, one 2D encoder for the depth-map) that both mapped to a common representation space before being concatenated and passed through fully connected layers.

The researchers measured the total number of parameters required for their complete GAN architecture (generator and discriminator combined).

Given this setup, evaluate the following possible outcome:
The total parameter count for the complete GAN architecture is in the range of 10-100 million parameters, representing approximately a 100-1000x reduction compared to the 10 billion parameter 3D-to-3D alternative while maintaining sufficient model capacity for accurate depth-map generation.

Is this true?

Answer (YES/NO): NO